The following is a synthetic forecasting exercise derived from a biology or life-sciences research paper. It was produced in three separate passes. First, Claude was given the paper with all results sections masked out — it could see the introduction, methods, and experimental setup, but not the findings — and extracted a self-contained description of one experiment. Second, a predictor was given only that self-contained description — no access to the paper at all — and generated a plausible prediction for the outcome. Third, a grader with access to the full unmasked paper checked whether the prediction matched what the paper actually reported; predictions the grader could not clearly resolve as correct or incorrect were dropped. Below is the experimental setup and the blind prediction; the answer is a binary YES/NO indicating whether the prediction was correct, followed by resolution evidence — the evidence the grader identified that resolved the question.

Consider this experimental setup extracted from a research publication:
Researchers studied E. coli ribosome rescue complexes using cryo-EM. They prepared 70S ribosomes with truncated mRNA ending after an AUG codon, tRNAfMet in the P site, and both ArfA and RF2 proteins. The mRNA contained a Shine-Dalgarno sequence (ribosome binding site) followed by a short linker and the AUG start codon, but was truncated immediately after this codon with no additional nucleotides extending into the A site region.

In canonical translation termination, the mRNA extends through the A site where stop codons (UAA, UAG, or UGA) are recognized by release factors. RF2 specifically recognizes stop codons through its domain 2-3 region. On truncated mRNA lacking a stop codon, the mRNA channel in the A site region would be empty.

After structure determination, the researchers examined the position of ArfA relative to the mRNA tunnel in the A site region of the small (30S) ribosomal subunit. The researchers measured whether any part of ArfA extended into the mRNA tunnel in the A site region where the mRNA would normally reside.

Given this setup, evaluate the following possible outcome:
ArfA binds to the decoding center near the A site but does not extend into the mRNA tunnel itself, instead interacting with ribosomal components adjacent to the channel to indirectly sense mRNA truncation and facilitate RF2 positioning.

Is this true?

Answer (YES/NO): NO